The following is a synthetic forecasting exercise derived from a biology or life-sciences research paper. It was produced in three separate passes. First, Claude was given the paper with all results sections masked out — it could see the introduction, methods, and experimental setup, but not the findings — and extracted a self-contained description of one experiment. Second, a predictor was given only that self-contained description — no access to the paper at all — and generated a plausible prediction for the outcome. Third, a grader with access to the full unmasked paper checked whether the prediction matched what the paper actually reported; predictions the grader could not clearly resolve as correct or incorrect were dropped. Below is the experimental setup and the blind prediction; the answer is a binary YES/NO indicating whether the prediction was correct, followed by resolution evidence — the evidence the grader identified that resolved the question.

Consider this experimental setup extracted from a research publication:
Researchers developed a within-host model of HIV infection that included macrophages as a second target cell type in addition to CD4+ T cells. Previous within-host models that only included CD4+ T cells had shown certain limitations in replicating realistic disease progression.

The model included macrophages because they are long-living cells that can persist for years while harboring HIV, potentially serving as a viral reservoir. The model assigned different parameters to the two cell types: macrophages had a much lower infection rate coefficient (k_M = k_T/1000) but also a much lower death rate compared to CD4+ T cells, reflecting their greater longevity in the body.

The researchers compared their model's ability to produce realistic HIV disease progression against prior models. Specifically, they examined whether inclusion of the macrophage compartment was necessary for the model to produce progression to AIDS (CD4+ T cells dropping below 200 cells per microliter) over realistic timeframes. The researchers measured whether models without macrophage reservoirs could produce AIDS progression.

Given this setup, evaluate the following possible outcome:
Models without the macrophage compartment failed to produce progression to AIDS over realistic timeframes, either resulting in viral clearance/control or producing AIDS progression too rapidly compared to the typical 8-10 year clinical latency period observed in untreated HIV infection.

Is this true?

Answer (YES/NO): YES